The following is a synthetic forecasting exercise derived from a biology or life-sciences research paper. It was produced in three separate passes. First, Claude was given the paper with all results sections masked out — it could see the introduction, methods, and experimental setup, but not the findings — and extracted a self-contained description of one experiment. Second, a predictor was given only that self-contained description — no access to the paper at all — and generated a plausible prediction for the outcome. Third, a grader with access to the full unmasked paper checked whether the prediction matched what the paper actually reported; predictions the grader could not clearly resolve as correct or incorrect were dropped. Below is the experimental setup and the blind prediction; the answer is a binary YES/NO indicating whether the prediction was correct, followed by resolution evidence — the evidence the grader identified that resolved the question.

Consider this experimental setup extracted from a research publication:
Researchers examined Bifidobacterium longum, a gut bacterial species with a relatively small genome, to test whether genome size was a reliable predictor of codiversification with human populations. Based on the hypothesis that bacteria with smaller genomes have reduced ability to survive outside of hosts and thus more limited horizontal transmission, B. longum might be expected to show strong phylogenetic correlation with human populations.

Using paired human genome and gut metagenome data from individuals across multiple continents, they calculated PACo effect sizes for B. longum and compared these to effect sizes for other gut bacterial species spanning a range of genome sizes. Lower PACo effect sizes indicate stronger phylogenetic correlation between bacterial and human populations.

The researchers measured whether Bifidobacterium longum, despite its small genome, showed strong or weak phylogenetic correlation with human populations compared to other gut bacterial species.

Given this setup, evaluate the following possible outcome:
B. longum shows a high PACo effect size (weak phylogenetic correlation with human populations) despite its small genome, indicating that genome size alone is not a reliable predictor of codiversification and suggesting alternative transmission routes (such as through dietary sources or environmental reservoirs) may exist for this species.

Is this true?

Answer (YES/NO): YES